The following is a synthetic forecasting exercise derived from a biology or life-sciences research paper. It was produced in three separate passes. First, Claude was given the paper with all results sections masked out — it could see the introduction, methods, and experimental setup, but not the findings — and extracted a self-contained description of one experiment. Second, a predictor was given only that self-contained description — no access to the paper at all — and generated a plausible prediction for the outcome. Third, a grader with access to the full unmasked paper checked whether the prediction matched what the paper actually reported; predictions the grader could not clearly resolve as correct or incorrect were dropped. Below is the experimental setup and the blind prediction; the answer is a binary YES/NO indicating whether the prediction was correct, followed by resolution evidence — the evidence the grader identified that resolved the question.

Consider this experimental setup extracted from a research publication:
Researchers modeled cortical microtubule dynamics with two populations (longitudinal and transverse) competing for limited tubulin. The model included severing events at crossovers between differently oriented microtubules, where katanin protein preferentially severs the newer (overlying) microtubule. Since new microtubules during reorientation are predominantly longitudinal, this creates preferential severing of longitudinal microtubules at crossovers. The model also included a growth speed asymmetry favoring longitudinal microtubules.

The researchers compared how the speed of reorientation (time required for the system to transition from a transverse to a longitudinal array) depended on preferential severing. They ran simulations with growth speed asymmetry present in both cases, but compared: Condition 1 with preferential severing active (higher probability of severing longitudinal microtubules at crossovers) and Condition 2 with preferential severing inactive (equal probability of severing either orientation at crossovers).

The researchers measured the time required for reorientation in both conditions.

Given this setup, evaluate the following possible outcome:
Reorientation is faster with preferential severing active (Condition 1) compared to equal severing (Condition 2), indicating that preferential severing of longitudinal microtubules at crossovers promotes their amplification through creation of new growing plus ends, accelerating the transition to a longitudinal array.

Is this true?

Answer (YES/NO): YES